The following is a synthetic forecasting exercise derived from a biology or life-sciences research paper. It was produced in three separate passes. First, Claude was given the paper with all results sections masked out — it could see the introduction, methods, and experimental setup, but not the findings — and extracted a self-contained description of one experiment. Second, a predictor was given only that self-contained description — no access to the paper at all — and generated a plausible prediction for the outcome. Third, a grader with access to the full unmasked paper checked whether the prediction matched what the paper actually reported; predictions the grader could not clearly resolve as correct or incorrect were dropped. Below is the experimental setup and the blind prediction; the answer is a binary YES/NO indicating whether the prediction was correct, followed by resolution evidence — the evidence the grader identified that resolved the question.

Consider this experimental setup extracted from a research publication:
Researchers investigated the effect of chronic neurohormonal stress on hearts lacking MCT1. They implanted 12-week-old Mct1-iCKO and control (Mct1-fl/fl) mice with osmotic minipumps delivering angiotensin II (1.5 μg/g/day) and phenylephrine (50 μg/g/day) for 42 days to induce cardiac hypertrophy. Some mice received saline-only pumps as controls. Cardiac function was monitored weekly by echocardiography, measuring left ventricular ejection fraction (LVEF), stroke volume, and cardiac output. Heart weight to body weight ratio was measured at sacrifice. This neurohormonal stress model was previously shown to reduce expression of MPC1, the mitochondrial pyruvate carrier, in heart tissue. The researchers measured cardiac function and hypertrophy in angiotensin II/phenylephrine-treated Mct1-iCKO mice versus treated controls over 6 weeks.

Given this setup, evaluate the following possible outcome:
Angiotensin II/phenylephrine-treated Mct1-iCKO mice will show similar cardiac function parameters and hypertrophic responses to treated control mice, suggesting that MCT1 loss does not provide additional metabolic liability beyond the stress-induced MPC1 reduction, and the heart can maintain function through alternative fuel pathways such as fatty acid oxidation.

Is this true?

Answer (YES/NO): NO